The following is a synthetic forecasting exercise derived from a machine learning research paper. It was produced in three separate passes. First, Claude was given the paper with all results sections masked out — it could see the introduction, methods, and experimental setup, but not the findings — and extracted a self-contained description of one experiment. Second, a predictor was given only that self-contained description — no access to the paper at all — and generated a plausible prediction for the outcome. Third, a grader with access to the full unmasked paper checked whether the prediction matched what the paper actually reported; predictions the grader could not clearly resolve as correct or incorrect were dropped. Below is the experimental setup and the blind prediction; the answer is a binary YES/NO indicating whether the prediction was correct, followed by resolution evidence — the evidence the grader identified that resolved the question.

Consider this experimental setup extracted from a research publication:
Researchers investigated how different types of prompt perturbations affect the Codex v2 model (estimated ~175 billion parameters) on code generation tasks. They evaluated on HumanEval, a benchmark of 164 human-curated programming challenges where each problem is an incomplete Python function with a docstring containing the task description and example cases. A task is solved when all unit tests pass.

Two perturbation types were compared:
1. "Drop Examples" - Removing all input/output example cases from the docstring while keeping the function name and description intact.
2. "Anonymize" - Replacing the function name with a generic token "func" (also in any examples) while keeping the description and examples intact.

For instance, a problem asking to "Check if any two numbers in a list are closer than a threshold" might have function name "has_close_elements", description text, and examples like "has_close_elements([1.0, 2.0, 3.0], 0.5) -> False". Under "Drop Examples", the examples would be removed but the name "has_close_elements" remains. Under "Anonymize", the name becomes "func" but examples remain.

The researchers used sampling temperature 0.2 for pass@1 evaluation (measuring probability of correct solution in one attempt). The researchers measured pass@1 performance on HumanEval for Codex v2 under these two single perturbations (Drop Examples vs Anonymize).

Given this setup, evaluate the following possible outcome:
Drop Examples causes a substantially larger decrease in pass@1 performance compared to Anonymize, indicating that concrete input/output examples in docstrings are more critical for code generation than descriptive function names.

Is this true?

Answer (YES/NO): YES